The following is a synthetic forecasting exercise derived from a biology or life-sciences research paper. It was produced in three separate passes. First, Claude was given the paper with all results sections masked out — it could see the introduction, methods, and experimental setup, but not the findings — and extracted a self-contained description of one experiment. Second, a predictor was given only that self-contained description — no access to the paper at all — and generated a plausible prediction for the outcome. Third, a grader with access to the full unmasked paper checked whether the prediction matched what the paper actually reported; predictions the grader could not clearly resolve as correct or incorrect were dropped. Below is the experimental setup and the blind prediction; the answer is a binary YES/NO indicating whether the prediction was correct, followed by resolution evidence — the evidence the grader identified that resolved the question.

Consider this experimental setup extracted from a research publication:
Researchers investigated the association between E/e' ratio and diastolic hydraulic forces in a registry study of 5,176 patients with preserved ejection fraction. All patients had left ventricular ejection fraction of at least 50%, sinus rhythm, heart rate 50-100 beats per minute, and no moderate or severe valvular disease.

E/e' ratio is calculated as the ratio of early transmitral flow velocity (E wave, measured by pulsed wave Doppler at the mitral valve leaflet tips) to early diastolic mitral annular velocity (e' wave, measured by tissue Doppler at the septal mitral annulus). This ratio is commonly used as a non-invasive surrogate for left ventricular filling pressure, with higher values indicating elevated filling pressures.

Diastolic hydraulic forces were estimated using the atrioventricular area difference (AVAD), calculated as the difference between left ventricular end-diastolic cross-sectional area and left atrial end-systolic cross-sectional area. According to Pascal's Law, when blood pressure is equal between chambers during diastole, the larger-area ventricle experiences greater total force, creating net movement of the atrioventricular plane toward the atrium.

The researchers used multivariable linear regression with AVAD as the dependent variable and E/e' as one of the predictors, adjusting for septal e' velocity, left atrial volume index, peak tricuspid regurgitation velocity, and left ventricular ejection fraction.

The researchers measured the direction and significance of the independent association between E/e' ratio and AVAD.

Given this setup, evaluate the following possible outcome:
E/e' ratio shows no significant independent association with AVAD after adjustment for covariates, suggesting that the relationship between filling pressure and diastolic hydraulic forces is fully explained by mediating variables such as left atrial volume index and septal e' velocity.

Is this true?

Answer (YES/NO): NO